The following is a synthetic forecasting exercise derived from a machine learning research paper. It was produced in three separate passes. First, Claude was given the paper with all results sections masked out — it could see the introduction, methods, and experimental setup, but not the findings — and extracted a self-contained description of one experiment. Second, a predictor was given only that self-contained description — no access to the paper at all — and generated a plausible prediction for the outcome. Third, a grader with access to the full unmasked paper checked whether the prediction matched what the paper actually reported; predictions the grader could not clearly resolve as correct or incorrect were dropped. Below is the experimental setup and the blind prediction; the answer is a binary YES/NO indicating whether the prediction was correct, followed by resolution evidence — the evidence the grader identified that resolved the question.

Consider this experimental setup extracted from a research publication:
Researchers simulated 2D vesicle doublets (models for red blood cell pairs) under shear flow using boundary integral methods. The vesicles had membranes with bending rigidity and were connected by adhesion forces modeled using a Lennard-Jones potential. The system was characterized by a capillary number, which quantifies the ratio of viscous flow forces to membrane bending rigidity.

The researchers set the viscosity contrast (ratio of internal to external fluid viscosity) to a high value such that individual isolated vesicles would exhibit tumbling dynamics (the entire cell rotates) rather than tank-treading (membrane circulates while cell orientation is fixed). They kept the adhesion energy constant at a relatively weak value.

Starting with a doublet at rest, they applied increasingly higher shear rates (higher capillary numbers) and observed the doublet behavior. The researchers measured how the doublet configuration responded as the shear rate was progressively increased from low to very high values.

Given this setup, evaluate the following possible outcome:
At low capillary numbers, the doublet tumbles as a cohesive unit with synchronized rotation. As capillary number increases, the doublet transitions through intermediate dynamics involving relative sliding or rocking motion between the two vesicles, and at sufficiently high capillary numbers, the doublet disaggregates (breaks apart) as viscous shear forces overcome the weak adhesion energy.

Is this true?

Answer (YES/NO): NO